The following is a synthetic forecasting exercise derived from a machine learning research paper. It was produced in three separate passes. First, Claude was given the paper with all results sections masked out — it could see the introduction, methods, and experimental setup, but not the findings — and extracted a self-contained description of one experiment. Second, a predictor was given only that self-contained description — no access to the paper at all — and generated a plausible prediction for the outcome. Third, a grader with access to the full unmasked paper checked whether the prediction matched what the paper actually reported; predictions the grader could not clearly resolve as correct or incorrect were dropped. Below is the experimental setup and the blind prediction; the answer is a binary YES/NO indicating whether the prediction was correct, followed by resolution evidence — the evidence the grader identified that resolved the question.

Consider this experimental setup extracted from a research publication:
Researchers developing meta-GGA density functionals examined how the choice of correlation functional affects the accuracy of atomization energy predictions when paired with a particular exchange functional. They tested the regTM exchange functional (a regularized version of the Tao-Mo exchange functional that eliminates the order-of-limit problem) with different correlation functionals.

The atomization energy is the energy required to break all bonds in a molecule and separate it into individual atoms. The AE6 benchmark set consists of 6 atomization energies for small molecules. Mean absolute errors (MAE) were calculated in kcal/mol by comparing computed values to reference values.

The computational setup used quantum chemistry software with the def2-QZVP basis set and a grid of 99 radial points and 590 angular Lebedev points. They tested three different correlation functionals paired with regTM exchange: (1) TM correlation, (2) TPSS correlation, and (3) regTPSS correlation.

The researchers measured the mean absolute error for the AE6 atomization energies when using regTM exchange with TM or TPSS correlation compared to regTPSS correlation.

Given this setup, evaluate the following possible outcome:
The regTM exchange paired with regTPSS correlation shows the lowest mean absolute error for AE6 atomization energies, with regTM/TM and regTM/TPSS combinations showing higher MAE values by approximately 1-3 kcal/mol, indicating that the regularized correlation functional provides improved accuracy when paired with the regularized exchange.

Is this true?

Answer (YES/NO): NO